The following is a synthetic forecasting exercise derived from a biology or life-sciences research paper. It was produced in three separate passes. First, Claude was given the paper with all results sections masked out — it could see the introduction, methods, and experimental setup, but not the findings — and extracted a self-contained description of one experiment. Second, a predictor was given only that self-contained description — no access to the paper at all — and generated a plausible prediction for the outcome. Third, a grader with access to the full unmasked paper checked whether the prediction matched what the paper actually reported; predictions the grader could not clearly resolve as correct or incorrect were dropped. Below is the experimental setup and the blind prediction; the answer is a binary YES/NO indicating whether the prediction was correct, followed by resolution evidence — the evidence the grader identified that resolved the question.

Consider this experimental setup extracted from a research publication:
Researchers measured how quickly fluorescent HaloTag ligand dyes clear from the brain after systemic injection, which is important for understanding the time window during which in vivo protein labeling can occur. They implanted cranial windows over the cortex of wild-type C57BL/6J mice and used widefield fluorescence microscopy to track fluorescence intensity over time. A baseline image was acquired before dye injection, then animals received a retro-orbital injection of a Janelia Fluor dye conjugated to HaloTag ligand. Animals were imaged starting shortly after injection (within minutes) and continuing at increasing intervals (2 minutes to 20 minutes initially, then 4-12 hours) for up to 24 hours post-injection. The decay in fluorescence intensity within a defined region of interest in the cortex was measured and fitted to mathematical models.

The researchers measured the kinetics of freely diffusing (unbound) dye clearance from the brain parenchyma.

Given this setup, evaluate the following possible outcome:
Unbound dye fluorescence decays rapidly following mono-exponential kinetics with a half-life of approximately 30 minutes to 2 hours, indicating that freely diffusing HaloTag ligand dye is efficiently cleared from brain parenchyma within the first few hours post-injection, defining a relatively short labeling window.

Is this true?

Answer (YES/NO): NO